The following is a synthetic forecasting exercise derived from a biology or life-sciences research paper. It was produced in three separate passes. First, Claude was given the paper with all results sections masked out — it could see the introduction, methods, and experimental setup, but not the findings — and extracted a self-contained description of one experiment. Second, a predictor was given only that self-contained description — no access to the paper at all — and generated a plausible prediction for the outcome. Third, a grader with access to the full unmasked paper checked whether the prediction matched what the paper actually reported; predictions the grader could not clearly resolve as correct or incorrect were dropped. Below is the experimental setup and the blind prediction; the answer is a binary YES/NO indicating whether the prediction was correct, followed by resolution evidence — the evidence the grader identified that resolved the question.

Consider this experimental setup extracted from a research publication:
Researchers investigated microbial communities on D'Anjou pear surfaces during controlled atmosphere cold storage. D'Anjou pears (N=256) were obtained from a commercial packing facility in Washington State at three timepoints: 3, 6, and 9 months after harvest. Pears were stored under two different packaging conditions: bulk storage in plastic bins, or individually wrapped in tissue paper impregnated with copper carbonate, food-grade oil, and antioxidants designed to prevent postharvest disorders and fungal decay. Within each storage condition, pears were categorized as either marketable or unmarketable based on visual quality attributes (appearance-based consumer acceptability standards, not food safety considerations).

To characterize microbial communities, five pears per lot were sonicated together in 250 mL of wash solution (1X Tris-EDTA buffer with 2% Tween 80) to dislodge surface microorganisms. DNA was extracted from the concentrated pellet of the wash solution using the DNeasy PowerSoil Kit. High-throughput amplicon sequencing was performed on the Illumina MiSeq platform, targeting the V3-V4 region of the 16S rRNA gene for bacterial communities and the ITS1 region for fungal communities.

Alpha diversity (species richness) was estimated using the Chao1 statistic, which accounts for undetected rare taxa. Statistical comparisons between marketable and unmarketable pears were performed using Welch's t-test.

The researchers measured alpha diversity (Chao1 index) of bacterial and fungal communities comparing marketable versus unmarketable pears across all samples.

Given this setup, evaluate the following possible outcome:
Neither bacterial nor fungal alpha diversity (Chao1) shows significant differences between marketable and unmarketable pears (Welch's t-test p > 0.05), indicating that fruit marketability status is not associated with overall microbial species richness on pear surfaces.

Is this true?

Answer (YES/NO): YES